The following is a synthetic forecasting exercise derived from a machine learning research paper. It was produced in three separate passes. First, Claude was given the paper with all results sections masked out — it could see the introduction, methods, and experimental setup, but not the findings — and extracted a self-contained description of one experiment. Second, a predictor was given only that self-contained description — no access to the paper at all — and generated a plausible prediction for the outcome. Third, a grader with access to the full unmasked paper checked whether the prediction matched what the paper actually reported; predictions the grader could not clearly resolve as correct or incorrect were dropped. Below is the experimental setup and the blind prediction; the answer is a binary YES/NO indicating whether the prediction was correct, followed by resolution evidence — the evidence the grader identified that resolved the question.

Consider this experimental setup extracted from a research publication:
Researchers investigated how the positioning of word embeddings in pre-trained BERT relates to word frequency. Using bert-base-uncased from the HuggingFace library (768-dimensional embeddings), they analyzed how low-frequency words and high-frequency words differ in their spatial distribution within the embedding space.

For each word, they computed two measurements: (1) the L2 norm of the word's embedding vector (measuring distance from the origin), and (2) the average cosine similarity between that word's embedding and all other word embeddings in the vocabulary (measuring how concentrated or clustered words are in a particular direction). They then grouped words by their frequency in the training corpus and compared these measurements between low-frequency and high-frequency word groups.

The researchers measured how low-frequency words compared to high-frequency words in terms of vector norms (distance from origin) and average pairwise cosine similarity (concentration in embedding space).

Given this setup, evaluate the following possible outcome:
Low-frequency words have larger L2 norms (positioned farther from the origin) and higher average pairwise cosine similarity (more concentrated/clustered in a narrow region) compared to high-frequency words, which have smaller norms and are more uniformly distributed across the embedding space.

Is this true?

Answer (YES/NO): YES